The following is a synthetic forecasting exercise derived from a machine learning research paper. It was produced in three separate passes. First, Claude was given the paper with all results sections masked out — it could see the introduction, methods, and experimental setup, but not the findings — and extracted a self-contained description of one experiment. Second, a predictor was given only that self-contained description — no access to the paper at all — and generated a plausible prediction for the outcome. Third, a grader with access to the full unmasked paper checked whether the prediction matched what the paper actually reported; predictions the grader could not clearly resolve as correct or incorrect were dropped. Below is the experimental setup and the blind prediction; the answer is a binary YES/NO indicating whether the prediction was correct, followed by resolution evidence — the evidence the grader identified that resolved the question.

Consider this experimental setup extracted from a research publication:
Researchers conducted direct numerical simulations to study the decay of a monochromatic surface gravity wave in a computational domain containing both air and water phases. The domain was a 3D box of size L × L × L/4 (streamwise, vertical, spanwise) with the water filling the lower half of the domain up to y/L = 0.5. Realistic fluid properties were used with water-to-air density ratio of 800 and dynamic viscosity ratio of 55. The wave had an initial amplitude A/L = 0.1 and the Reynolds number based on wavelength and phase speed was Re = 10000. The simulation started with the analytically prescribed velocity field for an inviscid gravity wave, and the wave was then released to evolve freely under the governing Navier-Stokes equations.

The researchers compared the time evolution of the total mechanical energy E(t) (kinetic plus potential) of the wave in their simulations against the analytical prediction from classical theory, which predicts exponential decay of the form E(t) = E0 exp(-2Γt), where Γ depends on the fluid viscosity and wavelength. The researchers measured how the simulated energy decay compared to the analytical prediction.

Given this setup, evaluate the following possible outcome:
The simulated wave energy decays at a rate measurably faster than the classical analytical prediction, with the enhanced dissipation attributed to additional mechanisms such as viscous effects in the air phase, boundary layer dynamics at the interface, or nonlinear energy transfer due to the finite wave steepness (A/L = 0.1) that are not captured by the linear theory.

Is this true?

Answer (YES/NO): NO